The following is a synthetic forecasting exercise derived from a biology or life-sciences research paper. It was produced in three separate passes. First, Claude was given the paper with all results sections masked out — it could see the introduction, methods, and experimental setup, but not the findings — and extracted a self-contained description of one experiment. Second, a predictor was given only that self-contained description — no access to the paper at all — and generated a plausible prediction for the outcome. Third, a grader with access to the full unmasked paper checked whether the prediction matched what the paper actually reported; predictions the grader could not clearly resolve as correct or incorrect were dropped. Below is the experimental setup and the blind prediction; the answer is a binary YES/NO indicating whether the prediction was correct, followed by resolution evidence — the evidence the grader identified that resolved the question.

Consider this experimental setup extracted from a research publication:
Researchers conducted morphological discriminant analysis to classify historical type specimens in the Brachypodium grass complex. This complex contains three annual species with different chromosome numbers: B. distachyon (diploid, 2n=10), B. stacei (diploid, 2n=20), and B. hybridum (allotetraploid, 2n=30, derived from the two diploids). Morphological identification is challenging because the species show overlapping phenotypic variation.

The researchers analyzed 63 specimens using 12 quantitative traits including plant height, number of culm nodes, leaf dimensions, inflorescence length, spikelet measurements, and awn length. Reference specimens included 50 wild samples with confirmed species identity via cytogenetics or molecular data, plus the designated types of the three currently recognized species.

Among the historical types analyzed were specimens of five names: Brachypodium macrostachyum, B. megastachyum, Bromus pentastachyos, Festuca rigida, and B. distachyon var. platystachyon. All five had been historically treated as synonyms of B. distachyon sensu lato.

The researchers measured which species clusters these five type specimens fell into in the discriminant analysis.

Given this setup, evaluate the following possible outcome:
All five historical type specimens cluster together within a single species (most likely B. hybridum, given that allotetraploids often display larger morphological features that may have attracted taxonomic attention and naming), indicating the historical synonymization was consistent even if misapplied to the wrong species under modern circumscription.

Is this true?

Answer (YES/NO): YES